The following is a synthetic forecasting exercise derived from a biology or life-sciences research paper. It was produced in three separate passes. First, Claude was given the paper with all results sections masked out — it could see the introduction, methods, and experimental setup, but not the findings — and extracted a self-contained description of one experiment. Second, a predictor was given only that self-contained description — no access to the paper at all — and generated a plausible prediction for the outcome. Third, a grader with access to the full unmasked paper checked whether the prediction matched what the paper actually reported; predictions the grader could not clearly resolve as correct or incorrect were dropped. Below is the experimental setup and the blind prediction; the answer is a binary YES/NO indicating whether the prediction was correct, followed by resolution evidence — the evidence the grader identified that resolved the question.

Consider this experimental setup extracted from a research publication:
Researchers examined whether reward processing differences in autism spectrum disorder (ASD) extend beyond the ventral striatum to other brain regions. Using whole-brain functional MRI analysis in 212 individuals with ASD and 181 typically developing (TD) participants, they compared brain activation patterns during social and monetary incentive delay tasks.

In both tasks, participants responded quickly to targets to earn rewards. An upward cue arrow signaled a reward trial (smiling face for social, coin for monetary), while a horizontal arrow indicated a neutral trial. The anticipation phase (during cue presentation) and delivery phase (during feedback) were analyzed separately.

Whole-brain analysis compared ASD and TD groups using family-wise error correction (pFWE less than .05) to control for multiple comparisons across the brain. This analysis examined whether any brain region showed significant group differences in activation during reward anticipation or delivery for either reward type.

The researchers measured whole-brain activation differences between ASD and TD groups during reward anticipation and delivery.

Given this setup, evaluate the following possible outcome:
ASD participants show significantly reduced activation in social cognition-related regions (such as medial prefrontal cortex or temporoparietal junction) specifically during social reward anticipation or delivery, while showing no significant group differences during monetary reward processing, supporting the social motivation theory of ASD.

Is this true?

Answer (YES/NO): NO